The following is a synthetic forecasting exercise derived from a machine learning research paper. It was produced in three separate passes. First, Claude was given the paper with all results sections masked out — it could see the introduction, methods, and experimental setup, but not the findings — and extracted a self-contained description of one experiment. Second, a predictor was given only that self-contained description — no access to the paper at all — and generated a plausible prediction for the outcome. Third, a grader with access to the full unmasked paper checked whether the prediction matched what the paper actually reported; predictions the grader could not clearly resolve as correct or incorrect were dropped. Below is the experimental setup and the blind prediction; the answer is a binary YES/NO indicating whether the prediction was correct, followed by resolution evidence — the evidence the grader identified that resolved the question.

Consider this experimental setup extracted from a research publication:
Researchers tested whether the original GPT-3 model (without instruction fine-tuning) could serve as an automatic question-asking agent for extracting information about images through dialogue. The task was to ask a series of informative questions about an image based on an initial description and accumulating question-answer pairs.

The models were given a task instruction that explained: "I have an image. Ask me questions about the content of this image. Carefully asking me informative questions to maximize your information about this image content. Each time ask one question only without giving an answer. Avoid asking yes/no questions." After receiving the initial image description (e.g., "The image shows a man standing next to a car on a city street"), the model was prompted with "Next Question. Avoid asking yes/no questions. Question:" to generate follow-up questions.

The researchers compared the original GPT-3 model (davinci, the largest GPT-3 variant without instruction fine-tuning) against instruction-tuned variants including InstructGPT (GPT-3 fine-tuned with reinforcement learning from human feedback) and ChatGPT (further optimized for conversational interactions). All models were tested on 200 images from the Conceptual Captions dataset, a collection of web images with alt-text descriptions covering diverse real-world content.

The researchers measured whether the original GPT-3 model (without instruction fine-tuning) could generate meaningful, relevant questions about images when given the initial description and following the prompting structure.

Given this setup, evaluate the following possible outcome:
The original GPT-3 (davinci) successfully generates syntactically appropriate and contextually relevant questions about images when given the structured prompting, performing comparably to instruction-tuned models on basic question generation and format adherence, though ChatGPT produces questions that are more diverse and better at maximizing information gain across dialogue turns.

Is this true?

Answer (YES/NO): NO